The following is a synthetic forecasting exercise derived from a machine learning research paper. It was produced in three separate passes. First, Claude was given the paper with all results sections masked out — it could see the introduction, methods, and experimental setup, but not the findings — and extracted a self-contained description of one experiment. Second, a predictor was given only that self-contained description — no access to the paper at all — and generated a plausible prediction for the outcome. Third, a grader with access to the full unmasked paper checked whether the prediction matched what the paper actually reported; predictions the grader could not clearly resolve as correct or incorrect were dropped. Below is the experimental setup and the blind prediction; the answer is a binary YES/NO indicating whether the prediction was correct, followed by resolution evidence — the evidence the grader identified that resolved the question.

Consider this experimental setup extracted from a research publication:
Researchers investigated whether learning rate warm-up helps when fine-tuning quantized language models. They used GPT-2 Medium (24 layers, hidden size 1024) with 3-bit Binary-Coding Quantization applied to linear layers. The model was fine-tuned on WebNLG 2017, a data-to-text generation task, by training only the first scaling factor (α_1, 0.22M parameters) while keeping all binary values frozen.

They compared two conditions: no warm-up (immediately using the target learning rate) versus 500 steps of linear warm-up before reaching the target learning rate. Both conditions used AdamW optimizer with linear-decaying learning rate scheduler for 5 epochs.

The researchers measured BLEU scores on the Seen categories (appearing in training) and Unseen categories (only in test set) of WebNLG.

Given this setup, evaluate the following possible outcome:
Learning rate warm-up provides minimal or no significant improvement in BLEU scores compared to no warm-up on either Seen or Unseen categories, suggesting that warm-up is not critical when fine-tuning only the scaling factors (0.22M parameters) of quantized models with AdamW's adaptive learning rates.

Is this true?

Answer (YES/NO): YES